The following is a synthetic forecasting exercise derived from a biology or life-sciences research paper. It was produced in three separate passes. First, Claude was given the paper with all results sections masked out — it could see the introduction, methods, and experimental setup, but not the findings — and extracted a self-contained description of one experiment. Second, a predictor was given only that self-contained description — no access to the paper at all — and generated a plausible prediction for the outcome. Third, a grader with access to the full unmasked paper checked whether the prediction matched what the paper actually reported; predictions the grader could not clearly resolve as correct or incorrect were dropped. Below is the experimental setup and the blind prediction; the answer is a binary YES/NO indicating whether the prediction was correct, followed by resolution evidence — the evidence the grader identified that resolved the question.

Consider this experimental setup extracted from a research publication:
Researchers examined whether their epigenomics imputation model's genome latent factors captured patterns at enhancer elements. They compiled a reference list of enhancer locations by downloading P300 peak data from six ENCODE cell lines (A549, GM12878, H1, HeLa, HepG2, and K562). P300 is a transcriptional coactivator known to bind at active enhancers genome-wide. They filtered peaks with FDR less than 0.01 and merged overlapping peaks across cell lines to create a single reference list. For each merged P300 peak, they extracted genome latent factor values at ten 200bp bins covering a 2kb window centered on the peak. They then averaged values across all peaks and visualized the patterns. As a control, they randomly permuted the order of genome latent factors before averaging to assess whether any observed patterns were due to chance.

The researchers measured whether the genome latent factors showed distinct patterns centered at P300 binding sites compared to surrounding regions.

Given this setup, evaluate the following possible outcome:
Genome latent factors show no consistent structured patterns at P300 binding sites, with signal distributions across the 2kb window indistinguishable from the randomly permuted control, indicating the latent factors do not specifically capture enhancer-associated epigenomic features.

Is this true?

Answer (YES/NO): NO